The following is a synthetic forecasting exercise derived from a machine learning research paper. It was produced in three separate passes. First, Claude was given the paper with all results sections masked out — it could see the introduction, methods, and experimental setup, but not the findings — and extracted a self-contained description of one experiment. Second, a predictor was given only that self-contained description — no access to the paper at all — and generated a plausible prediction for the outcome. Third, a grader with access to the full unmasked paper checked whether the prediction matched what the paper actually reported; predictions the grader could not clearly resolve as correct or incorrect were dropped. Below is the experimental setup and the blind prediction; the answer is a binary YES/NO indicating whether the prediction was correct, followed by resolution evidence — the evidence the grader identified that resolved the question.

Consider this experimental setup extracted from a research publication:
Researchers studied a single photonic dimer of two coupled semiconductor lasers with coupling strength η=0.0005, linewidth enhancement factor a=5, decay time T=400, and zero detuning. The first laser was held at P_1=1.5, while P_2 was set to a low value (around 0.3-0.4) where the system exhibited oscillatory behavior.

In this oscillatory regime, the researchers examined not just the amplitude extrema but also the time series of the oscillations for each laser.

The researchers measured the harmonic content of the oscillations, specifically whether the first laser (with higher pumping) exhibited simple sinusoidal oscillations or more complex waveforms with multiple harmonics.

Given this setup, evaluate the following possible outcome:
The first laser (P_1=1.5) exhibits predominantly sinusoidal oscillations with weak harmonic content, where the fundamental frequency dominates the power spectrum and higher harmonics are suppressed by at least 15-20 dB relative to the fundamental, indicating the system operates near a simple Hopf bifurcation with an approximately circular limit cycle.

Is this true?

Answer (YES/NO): NO